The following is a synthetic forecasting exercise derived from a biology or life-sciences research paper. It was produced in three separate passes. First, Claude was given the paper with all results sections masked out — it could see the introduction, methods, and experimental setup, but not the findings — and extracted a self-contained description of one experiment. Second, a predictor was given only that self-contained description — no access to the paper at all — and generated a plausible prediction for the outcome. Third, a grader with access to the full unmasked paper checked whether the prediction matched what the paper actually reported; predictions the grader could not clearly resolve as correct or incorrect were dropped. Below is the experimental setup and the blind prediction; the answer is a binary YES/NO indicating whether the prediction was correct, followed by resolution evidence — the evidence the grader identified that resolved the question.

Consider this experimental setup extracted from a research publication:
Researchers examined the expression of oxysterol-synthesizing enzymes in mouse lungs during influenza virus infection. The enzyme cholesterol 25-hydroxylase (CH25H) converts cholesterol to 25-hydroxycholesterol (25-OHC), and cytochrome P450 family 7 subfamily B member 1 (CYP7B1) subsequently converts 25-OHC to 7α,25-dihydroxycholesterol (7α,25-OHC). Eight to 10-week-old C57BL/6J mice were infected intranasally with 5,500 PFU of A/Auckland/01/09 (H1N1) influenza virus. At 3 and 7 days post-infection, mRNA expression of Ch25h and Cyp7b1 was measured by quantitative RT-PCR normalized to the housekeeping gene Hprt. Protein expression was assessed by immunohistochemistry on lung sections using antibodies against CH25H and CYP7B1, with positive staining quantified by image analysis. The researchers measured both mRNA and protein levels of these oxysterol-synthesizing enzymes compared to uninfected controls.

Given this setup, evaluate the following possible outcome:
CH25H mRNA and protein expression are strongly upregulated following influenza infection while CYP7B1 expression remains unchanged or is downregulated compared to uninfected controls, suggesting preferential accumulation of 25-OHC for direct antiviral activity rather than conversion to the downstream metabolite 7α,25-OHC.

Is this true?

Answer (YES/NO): NO